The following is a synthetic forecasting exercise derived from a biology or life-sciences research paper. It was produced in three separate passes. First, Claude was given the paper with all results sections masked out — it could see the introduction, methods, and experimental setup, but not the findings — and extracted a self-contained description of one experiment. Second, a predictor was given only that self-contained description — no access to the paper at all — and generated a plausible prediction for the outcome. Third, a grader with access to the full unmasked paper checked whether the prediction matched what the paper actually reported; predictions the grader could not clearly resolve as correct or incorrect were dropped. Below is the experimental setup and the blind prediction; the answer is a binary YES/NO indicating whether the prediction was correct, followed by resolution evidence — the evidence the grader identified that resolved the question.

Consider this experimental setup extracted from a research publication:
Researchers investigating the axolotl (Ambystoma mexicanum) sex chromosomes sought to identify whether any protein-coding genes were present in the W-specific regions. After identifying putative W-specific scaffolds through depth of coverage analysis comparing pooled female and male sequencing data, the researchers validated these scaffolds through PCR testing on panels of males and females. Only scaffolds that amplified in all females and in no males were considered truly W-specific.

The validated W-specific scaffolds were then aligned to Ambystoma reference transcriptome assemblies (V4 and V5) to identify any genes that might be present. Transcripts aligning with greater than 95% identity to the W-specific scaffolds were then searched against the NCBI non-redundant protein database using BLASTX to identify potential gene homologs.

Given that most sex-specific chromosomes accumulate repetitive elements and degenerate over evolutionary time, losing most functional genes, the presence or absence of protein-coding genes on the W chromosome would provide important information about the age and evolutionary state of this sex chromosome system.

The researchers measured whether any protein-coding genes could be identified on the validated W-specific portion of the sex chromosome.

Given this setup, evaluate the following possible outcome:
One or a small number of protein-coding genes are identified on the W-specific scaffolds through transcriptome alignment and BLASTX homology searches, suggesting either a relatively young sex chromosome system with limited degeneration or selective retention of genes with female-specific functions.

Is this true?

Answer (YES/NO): YES